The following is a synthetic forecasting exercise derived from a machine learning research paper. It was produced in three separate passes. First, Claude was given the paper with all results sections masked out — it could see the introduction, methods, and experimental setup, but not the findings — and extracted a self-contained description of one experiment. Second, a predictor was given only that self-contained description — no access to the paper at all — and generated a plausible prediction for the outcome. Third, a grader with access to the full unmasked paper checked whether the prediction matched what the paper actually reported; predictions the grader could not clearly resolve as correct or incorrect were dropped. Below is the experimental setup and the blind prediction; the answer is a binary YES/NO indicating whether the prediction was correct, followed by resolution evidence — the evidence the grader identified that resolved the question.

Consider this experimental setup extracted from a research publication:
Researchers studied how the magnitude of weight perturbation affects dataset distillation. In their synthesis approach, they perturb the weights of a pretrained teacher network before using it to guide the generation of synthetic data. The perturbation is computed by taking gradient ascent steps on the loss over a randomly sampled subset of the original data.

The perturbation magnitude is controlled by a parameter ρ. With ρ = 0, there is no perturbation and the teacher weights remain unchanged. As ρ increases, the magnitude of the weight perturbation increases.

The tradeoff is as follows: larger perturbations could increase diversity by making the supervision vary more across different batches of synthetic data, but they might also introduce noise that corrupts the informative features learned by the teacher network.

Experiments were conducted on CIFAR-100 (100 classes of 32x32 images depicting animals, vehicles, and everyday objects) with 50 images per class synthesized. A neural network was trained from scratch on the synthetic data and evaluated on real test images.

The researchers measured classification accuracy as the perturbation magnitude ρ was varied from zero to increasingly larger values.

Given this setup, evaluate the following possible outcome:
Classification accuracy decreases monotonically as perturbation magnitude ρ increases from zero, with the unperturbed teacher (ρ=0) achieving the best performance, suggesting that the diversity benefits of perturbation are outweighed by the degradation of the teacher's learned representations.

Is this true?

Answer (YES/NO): NO